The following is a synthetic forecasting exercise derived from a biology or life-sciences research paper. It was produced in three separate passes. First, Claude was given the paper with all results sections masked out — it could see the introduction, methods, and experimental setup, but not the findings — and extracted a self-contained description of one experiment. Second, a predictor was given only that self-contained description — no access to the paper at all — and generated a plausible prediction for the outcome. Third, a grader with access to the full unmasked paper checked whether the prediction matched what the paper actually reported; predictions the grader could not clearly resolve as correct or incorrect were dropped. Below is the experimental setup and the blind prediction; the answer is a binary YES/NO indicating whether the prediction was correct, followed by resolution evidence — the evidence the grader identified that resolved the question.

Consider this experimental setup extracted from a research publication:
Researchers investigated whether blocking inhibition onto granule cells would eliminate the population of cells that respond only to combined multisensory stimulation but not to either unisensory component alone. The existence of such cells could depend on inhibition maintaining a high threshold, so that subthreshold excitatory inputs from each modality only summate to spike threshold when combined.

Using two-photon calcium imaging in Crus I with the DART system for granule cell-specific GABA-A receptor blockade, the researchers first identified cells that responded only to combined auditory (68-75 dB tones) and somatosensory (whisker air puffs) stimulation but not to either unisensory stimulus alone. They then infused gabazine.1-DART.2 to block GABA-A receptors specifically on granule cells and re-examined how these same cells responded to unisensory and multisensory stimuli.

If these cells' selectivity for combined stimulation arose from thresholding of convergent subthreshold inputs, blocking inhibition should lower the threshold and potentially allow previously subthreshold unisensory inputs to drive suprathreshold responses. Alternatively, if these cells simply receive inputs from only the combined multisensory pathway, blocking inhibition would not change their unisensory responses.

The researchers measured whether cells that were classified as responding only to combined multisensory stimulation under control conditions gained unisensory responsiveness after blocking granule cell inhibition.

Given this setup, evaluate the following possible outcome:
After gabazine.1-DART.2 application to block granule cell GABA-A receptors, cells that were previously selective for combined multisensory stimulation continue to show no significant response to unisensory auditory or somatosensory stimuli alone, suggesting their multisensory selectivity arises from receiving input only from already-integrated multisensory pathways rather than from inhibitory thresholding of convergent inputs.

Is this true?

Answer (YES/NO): NO